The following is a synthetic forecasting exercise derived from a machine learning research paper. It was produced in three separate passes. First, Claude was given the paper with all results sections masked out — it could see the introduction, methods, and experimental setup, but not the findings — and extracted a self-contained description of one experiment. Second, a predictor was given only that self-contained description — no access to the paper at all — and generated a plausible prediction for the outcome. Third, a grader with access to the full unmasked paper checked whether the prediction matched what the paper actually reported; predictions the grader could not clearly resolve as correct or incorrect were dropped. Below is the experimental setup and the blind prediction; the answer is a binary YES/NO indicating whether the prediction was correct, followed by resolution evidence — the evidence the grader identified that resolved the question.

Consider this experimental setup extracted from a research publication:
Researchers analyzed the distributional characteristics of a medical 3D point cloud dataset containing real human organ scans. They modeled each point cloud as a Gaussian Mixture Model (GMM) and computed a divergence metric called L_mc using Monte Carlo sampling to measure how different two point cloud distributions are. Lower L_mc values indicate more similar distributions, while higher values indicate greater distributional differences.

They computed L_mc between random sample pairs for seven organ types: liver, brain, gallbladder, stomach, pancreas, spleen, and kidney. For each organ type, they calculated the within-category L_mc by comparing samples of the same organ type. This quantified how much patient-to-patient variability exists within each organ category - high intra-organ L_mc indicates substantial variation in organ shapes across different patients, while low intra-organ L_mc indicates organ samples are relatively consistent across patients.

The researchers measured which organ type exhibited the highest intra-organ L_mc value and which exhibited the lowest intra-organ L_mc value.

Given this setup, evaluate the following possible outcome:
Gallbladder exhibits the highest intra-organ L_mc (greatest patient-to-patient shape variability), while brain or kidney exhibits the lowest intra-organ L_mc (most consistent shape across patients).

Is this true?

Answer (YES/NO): NO